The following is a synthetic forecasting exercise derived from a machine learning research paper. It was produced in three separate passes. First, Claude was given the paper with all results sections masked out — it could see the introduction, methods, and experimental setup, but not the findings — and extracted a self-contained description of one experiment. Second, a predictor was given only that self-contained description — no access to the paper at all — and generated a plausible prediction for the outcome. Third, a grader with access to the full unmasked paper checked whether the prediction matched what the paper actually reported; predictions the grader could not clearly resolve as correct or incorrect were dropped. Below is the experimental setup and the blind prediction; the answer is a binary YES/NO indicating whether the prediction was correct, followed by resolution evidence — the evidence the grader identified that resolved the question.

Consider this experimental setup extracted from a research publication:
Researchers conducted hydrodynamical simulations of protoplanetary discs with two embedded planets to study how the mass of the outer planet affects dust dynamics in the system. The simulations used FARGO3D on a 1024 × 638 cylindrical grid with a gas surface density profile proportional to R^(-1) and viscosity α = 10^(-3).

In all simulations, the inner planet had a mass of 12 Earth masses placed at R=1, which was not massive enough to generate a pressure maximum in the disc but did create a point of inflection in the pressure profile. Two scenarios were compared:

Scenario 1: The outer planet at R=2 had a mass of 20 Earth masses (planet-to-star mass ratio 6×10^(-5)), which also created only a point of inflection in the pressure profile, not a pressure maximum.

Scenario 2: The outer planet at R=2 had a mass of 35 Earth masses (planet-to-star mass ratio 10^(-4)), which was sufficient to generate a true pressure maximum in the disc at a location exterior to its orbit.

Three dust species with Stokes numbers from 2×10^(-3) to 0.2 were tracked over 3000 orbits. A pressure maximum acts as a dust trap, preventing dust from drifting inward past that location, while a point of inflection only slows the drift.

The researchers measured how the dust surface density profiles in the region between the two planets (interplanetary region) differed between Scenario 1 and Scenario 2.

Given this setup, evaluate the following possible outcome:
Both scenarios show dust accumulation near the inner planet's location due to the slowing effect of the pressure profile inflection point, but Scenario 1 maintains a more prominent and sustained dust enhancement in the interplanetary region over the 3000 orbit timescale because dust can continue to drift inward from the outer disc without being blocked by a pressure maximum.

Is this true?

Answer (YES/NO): YES